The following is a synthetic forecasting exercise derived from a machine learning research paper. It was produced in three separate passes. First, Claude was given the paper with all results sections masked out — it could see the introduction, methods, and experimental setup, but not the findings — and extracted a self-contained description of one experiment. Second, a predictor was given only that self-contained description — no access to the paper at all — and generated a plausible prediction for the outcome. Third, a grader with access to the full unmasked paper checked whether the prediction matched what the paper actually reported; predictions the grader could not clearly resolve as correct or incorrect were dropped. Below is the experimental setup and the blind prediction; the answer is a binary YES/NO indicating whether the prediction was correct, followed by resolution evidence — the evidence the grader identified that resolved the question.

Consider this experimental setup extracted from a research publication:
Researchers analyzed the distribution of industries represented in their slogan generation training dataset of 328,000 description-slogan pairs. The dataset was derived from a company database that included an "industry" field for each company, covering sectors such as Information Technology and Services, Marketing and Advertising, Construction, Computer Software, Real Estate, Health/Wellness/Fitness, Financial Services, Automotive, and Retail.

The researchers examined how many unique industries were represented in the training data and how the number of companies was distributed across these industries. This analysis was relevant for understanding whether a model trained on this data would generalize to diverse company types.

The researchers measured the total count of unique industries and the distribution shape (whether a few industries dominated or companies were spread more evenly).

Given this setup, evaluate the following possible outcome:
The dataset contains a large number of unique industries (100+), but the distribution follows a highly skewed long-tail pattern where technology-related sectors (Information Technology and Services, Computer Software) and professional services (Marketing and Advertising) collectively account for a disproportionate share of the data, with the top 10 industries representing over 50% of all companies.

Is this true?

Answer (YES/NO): NO